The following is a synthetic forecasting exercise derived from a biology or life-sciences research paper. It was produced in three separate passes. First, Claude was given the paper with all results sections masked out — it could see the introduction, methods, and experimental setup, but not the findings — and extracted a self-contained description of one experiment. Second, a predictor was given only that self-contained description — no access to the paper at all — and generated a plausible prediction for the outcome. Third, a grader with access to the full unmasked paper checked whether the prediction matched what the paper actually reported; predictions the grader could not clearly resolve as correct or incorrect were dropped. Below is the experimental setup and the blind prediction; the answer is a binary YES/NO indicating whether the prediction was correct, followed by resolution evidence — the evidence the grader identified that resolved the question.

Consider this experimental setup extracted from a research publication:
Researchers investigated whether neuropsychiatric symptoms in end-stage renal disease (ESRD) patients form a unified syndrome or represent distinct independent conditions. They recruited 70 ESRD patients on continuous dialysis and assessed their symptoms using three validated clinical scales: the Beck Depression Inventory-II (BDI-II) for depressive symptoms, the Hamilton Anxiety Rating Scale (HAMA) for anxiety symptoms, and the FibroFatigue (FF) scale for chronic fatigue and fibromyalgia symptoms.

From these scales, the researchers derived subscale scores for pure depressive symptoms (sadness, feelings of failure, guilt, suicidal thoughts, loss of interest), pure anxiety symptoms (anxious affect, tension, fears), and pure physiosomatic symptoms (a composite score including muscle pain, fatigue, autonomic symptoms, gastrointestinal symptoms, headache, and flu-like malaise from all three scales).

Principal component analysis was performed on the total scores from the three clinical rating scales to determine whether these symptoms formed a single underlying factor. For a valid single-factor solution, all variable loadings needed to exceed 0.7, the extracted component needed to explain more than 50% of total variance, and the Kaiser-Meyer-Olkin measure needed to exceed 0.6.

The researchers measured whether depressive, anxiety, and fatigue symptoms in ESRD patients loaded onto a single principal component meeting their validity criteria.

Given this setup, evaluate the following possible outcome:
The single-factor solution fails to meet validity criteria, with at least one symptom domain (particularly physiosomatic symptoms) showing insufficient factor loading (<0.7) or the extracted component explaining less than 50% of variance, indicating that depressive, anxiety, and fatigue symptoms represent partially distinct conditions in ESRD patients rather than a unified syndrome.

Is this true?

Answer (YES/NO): NO